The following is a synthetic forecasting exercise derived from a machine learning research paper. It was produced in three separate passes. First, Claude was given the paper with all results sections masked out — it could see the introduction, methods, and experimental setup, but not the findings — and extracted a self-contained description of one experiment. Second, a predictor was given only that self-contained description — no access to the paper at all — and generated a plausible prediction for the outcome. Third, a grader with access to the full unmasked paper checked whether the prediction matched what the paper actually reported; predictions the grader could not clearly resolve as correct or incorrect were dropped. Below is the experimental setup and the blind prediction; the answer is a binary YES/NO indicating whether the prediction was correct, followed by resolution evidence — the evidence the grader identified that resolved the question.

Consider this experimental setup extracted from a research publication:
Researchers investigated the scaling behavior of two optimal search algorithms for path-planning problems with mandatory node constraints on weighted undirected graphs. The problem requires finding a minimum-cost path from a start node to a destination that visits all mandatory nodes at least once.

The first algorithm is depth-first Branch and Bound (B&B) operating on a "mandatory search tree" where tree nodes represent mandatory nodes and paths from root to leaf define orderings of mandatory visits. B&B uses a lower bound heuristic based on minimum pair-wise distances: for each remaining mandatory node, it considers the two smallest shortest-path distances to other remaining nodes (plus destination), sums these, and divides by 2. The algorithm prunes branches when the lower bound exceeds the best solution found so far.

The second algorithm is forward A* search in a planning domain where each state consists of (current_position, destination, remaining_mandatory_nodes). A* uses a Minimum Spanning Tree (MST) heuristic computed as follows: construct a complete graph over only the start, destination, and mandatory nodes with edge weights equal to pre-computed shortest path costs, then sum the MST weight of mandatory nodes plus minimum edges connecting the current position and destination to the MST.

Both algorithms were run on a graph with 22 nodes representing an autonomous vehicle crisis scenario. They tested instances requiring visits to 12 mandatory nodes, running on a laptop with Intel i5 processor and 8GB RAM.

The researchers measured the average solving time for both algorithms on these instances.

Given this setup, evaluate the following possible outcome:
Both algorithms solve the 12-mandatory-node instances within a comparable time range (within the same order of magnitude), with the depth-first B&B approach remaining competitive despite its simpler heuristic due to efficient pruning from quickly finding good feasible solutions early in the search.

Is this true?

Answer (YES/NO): NO